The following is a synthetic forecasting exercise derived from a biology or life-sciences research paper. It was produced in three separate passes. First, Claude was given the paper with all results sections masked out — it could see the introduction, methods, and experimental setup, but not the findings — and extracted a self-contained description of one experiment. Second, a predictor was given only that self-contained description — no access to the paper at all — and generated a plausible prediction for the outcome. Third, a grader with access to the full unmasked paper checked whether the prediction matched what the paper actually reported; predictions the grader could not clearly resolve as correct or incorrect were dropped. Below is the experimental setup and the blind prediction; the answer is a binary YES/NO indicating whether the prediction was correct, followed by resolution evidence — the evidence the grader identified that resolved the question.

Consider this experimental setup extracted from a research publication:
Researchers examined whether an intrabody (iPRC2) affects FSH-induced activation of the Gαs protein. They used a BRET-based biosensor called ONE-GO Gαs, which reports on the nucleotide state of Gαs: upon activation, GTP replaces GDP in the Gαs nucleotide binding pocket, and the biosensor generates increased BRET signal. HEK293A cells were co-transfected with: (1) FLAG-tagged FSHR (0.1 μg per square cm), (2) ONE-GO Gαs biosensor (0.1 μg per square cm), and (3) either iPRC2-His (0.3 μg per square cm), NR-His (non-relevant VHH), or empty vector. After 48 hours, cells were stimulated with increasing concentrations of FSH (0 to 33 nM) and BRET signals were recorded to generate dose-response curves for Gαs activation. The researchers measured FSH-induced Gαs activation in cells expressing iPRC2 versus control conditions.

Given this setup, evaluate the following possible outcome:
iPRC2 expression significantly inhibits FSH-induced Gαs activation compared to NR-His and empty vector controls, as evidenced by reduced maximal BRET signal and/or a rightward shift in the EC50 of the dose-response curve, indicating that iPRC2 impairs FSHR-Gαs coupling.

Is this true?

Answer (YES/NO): NO